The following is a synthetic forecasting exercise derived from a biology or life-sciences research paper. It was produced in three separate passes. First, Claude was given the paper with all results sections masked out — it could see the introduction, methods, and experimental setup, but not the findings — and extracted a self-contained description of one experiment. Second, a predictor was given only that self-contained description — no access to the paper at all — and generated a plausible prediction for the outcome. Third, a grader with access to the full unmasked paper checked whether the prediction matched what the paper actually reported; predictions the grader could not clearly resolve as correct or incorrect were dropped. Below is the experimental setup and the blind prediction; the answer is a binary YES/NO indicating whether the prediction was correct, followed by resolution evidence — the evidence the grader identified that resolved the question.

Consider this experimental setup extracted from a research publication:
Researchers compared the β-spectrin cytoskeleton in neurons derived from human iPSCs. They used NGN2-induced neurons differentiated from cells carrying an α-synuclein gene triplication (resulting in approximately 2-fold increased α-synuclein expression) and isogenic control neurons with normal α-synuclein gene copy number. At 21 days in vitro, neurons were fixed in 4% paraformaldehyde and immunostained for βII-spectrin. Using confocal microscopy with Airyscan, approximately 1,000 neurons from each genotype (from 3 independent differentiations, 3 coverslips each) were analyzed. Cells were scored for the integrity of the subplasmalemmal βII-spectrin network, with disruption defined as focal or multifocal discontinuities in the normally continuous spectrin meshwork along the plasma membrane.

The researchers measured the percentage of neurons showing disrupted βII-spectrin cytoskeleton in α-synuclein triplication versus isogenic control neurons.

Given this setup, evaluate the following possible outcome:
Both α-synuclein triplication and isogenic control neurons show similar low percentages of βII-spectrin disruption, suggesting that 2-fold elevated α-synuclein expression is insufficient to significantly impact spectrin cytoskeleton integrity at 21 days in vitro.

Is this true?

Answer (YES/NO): NO